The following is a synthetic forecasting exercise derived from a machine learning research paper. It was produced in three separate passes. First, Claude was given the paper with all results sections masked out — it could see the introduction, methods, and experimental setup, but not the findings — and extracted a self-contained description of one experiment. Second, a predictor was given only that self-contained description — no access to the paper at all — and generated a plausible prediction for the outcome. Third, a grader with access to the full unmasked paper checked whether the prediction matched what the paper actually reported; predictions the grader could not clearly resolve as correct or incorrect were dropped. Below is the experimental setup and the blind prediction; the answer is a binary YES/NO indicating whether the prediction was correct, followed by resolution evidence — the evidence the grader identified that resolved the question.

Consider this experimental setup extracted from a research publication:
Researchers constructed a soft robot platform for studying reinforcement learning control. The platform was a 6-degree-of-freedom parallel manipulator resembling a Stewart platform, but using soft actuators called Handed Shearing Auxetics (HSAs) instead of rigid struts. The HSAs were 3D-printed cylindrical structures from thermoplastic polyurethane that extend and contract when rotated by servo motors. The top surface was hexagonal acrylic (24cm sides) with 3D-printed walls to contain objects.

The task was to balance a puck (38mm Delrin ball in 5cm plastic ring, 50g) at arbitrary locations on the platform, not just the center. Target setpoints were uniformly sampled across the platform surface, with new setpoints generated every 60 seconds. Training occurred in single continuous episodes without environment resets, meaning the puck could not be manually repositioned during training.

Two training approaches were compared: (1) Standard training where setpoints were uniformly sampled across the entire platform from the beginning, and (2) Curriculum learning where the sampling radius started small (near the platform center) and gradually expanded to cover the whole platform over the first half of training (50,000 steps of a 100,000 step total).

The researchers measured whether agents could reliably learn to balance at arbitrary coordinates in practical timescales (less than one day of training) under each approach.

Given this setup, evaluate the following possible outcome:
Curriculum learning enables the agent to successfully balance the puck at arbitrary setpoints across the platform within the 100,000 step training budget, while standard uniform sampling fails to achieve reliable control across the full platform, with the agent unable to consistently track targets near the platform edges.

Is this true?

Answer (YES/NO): YES